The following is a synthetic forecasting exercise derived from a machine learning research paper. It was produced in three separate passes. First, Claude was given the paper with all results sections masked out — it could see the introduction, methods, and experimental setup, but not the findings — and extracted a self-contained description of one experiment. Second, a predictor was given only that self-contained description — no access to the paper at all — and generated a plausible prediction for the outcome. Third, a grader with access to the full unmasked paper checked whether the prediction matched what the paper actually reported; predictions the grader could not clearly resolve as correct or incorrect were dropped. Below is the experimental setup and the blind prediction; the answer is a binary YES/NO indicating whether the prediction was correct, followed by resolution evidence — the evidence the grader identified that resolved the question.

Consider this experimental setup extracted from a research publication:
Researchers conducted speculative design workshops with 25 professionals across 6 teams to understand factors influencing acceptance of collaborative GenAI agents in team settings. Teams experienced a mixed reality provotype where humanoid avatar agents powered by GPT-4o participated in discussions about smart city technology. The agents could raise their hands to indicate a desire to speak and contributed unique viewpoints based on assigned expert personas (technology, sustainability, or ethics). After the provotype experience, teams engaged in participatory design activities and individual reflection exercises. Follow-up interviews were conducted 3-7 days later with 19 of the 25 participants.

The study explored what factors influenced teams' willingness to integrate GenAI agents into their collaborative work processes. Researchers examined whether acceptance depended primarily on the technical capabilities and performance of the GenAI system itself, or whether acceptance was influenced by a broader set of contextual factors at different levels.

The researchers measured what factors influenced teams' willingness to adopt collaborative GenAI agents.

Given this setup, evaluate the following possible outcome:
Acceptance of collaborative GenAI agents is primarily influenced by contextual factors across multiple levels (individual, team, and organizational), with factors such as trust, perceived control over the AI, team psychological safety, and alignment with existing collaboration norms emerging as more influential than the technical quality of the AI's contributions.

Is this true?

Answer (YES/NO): NO